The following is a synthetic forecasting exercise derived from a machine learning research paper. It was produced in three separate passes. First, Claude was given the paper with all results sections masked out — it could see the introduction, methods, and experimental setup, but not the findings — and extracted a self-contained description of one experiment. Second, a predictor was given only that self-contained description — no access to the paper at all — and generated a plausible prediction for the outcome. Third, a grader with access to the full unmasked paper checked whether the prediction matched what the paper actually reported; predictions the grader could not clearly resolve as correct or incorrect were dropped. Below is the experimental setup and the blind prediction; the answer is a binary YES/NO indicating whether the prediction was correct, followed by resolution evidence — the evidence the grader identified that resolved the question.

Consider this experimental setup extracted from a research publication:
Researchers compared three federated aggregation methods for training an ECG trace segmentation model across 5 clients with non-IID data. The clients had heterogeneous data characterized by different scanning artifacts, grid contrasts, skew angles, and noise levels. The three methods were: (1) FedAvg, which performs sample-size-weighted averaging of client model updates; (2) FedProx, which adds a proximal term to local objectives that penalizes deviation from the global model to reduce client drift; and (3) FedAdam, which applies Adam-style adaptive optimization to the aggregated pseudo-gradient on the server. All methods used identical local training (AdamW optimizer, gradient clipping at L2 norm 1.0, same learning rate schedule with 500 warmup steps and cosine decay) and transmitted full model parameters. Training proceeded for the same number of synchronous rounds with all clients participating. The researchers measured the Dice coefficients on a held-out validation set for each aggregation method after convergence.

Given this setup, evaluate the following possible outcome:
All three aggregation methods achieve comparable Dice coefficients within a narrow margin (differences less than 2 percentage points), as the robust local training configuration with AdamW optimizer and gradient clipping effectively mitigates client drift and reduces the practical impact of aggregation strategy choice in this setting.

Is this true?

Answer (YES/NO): NO